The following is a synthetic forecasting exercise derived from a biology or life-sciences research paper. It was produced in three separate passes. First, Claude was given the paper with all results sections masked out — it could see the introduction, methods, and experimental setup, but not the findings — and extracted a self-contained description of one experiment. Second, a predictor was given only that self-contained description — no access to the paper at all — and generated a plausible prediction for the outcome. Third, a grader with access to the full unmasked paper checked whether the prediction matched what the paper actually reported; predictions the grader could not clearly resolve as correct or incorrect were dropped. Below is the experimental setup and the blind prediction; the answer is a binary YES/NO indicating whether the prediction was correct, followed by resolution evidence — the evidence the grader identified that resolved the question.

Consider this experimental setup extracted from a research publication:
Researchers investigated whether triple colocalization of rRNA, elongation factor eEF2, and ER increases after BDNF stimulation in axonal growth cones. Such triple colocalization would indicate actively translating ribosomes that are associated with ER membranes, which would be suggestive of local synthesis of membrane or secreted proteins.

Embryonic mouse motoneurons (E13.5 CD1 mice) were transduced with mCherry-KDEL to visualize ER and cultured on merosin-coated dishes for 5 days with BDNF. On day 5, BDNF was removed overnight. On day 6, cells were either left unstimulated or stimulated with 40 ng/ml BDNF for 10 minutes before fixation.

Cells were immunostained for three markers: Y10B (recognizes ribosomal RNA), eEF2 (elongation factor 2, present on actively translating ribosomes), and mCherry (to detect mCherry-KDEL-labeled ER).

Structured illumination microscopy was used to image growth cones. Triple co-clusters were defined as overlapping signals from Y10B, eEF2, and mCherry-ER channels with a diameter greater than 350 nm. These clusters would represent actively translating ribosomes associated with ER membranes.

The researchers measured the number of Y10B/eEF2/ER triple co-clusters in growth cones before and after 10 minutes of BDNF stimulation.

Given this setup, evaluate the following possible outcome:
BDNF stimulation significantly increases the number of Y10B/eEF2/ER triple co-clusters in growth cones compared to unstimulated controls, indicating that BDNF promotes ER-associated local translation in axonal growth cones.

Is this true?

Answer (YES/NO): YES